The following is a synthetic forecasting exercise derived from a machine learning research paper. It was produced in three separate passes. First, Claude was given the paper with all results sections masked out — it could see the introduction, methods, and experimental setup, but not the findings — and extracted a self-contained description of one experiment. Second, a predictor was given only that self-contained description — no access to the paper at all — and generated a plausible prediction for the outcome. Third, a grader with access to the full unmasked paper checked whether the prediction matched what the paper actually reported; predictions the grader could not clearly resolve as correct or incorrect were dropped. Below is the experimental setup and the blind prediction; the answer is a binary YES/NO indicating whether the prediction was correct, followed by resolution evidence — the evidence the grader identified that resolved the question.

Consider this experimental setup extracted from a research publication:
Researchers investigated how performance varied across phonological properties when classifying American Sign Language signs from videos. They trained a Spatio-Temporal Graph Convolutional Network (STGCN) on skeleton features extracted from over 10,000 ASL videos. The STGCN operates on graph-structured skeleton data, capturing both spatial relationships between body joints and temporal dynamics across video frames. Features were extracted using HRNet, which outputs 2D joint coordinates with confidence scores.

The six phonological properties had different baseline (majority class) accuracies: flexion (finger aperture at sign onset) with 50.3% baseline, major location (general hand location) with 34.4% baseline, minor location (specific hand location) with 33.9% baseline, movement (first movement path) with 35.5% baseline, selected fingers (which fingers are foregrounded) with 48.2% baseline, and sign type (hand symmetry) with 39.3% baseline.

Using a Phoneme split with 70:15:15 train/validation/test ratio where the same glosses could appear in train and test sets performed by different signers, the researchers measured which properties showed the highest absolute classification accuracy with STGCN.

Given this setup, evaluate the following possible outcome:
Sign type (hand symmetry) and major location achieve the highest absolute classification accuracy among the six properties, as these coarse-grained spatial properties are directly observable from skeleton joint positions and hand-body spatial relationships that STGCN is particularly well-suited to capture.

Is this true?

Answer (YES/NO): YES